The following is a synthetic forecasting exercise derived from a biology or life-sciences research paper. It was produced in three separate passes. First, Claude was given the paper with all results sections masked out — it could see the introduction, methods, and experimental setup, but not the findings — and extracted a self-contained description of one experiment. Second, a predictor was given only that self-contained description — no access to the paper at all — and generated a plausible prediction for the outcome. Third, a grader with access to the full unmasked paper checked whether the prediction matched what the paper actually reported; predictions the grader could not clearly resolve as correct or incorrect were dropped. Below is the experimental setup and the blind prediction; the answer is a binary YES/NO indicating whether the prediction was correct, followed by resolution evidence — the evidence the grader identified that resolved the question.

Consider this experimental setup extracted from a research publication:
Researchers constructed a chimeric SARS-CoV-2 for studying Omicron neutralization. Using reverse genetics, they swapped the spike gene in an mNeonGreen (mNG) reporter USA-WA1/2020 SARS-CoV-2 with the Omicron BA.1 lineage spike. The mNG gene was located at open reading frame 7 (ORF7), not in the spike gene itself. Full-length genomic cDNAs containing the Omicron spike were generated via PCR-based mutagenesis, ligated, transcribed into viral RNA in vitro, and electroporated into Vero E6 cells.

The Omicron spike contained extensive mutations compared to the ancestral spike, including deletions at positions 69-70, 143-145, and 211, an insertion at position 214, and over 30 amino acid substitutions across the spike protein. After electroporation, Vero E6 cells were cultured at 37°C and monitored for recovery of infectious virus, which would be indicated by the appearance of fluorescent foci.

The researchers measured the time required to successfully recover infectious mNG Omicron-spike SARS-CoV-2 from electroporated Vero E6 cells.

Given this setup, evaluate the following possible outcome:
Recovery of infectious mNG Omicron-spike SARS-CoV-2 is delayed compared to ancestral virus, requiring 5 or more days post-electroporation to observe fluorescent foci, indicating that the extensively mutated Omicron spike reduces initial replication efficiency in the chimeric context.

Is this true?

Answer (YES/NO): NO